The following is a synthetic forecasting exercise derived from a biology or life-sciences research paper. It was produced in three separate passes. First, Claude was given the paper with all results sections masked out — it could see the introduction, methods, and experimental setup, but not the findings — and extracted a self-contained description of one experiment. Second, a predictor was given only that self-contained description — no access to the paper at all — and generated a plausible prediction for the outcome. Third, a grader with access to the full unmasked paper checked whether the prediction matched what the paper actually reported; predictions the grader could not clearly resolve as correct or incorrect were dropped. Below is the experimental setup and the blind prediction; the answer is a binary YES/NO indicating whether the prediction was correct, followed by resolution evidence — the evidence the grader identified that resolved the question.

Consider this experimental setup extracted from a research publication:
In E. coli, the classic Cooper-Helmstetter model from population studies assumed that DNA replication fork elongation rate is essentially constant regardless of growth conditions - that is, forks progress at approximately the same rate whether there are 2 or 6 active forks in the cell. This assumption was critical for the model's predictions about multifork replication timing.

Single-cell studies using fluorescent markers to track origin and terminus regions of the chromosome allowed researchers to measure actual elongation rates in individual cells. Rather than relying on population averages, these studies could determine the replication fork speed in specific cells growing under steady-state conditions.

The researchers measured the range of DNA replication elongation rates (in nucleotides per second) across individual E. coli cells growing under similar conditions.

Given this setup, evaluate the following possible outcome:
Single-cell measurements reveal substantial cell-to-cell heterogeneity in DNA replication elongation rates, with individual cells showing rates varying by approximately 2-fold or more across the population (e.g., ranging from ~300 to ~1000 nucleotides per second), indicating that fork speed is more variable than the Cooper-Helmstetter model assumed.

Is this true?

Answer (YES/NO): YES